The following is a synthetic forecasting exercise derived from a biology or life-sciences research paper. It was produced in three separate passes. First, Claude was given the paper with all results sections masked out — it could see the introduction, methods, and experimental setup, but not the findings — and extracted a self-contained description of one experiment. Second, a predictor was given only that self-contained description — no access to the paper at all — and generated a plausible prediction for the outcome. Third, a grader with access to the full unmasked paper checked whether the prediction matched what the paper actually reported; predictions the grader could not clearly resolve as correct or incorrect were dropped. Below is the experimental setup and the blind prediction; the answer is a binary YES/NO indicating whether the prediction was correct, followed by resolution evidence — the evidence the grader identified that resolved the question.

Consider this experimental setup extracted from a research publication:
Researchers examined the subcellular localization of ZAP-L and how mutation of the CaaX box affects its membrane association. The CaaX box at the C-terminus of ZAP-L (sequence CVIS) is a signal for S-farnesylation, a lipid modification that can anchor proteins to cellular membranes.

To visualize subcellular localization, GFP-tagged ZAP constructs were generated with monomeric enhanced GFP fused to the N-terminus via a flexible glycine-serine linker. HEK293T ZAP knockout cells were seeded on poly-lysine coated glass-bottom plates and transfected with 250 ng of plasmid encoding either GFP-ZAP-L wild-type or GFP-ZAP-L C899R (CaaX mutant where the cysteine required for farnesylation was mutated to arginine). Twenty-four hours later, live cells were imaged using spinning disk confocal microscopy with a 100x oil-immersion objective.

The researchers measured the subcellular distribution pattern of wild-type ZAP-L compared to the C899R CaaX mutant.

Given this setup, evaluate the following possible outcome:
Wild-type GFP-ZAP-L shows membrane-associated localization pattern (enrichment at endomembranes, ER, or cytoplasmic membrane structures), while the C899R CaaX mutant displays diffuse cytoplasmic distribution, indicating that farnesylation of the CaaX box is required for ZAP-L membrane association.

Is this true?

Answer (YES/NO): YES